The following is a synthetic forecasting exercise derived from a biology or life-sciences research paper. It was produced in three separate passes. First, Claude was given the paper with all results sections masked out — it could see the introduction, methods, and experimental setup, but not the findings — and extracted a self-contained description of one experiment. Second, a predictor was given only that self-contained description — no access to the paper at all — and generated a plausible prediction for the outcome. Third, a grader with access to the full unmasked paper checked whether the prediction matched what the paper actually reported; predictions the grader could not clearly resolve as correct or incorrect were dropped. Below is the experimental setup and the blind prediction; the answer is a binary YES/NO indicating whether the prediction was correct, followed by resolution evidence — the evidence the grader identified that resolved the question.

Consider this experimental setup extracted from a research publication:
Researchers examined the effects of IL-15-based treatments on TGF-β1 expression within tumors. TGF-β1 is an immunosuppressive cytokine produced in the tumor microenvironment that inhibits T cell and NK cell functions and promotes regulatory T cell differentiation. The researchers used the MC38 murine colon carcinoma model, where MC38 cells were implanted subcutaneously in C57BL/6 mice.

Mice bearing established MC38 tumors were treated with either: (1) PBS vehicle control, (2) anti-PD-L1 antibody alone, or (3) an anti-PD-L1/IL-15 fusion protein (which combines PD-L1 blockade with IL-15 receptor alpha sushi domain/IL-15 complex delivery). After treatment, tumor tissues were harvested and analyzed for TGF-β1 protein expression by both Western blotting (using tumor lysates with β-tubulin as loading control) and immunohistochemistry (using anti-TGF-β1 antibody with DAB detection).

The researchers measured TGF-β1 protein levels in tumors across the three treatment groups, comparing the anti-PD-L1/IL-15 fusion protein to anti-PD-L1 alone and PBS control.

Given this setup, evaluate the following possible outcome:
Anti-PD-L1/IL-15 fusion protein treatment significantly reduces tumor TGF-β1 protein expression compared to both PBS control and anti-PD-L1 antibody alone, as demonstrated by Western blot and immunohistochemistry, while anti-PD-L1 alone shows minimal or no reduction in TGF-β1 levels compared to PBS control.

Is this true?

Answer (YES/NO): NO